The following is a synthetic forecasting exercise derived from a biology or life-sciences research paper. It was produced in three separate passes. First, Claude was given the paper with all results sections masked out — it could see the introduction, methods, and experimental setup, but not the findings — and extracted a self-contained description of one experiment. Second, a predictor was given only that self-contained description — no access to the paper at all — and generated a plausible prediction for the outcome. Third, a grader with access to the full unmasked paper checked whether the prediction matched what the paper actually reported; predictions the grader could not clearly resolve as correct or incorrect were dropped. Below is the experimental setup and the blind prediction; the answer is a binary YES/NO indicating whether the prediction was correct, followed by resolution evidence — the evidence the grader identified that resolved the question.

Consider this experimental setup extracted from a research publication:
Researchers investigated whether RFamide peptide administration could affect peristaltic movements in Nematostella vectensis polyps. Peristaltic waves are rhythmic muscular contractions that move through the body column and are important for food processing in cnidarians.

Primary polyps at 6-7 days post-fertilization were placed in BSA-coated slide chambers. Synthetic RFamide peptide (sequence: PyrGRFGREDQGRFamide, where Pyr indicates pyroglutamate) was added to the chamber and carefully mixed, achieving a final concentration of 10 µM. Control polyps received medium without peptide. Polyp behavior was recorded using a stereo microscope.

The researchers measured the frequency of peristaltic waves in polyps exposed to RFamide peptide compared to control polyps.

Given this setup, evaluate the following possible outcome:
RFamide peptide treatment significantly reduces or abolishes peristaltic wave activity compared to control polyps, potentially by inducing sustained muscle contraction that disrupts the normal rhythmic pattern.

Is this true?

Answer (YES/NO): YES